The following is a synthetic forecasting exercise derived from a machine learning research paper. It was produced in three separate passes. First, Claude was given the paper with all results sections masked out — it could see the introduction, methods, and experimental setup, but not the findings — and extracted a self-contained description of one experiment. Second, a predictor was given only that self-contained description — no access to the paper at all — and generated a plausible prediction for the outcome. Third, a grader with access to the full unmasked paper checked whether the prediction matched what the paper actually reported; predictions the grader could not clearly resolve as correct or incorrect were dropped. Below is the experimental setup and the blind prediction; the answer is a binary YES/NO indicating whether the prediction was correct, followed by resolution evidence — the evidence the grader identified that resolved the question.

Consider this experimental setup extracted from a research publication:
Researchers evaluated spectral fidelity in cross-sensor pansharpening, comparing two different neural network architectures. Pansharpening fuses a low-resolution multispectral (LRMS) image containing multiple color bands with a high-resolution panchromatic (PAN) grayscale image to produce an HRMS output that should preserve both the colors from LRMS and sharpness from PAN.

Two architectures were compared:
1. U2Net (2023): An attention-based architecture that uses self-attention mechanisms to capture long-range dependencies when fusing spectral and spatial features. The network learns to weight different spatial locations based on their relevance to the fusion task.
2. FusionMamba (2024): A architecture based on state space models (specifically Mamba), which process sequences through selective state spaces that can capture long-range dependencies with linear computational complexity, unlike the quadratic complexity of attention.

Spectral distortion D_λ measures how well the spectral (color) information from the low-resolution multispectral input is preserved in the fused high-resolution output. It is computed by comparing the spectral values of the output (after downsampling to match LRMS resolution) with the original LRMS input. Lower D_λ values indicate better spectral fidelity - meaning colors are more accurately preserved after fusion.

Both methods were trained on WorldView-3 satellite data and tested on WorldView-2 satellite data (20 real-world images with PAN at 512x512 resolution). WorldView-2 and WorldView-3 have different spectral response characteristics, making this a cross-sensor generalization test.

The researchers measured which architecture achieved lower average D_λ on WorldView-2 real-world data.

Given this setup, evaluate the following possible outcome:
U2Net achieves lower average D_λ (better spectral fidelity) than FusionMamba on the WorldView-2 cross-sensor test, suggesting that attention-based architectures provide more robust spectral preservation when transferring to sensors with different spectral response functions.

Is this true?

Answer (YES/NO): NO